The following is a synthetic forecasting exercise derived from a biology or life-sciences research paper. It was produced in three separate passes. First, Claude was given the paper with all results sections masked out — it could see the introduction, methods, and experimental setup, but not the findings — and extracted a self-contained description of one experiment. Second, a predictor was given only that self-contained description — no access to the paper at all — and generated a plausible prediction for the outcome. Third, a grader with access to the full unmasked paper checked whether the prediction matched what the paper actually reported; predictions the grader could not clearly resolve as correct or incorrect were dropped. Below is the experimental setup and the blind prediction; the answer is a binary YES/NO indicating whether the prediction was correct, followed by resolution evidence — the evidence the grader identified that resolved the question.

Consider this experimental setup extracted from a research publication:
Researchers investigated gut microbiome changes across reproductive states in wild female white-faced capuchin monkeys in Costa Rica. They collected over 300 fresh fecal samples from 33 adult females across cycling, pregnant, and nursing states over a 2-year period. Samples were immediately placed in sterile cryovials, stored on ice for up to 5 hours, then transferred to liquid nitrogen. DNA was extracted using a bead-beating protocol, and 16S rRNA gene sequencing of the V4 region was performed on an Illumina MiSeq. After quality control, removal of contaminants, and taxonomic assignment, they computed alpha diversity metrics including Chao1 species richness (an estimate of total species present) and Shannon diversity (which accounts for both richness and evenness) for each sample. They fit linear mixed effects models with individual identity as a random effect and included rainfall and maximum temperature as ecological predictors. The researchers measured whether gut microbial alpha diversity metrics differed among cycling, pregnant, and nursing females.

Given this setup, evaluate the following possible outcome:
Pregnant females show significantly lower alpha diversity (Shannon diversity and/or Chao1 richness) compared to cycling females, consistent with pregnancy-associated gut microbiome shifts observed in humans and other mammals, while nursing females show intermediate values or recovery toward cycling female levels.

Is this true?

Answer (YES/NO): NO